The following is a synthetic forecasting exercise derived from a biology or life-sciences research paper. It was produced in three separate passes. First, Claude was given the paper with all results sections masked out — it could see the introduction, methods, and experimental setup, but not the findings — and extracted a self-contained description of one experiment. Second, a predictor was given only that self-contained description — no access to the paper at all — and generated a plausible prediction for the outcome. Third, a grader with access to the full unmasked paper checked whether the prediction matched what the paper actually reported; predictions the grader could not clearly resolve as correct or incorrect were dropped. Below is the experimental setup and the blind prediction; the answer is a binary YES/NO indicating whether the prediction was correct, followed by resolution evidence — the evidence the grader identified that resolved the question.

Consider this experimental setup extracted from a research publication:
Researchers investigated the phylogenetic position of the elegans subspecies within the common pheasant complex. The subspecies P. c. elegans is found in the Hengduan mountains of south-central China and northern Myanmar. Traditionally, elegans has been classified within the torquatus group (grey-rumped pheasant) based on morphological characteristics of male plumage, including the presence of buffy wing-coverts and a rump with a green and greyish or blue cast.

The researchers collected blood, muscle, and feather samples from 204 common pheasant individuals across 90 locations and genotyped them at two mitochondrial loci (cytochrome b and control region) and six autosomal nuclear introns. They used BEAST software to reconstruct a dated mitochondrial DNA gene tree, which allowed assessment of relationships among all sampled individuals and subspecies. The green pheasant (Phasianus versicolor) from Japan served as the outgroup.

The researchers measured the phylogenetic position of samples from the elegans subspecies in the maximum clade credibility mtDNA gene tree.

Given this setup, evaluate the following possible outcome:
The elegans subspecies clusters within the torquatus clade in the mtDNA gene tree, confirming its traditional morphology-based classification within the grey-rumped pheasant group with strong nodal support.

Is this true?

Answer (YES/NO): NO